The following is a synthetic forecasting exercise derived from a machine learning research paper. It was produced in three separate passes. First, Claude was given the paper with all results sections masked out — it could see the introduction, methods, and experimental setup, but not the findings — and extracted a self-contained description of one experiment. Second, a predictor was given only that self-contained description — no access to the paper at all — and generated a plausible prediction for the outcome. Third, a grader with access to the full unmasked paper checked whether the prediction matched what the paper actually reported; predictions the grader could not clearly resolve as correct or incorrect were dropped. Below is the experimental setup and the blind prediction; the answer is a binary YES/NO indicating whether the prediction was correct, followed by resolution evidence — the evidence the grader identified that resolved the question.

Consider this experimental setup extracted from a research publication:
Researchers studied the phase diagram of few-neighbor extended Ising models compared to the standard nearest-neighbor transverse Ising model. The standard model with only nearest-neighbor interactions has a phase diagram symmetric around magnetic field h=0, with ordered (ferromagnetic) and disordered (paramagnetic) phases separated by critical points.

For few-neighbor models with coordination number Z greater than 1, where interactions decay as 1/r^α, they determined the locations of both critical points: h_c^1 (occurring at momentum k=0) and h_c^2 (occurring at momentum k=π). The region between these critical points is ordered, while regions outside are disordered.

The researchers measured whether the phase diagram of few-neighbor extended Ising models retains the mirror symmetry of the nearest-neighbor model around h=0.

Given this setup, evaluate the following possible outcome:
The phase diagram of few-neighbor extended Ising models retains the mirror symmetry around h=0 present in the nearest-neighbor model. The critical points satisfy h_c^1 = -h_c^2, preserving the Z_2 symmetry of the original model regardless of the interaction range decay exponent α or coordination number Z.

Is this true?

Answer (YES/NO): NO